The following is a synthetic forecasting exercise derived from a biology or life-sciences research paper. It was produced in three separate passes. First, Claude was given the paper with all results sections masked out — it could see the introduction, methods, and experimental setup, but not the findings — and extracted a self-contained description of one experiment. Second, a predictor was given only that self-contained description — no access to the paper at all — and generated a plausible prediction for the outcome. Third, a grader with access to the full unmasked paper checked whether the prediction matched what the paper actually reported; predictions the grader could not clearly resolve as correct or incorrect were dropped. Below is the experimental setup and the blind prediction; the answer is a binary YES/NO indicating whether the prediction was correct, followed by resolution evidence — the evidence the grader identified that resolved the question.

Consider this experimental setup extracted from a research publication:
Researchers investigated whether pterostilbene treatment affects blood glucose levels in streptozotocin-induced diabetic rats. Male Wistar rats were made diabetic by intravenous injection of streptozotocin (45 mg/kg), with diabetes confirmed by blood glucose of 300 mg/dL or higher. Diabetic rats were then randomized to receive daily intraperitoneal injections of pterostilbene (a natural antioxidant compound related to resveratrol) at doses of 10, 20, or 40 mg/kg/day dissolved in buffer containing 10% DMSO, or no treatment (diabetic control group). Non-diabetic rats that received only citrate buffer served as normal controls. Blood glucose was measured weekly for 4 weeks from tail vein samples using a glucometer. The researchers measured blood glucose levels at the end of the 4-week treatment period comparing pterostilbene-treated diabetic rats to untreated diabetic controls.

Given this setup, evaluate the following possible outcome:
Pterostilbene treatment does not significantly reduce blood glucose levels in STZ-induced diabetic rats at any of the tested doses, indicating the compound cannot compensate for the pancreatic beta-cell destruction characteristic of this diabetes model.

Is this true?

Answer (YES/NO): NO